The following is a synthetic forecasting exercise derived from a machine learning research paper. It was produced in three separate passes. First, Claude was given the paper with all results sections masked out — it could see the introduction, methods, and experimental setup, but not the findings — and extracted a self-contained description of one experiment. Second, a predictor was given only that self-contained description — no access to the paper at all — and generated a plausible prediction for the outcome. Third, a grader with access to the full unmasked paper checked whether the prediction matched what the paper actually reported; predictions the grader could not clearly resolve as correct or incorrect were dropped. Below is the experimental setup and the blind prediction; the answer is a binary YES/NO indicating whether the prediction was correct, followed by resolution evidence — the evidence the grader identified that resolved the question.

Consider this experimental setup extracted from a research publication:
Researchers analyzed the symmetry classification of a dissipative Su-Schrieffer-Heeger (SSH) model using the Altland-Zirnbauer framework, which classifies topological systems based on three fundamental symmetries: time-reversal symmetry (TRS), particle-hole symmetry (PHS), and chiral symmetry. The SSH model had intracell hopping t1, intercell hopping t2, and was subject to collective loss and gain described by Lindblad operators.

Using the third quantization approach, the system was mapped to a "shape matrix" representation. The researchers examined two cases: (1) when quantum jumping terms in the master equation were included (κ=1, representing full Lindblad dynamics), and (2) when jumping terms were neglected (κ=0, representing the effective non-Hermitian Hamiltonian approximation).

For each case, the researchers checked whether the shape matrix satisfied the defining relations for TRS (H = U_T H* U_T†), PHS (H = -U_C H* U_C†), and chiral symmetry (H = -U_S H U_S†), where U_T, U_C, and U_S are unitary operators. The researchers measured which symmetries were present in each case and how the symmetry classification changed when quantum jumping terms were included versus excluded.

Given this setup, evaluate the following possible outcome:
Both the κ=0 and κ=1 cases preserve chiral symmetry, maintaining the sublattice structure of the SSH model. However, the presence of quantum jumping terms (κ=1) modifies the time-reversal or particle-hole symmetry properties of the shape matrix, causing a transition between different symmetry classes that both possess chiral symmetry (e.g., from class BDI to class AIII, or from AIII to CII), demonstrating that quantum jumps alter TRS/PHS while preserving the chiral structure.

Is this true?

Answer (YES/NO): NO